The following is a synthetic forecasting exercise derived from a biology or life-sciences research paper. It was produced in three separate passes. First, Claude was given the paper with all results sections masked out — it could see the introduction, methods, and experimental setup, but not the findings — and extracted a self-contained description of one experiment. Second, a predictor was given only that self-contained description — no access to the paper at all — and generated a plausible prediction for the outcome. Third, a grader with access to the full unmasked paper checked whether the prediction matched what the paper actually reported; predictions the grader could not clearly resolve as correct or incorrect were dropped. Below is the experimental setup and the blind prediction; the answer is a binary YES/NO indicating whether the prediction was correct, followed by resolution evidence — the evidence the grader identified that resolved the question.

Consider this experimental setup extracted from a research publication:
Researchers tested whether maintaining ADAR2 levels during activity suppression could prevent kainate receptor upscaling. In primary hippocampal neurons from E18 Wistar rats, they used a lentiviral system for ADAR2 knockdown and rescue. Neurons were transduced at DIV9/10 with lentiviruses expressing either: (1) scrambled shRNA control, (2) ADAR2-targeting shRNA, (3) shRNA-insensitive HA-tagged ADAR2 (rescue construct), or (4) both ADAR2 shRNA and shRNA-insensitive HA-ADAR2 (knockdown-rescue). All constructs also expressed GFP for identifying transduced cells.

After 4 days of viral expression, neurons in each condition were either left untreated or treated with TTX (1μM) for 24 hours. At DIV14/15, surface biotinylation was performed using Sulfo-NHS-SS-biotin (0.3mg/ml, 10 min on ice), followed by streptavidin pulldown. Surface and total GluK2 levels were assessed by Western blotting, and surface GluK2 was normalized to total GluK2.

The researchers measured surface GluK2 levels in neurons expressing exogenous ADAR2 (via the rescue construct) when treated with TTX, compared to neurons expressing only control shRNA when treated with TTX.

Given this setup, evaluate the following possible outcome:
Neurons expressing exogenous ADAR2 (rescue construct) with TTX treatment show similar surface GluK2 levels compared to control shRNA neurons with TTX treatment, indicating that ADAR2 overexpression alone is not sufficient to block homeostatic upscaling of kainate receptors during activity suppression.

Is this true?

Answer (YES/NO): YES